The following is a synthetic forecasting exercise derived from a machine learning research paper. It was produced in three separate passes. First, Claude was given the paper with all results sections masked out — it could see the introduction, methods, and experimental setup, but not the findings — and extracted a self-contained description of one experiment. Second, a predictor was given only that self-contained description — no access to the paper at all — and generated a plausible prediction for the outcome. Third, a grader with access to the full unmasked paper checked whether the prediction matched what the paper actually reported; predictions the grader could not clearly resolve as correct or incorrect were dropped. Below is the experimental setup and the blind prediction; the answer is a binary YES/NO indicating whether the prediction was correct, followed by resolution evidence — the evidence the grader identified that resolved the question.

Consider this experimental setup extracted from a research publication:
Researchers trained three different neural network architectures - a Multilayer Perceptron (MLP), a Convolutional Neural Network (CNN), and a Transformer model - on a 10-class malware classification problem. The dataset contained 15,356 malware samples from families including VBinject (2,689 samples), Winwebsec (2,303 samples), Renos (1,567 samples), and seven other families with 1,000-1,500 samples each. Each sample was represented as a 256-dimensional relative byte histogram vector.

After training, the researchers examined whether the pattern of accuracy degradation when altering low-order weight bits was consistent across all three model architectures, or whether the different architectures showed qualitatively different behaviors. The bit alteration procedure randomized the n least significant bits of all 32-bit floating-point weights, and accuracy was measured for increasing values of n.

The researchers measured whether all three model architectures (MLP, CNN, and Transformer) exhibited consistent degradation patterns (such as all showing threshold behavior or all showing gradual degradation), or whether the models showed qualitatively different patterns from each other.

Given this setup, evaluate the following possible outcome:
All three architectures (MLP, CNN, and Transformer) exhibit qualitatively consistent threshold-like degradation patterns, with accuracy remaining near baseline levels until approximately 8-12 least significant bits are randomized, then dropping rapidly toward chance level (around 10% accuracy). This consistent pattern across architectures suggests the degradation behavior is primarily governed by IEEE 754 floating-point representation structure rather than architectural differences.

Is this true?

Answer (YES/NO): NO